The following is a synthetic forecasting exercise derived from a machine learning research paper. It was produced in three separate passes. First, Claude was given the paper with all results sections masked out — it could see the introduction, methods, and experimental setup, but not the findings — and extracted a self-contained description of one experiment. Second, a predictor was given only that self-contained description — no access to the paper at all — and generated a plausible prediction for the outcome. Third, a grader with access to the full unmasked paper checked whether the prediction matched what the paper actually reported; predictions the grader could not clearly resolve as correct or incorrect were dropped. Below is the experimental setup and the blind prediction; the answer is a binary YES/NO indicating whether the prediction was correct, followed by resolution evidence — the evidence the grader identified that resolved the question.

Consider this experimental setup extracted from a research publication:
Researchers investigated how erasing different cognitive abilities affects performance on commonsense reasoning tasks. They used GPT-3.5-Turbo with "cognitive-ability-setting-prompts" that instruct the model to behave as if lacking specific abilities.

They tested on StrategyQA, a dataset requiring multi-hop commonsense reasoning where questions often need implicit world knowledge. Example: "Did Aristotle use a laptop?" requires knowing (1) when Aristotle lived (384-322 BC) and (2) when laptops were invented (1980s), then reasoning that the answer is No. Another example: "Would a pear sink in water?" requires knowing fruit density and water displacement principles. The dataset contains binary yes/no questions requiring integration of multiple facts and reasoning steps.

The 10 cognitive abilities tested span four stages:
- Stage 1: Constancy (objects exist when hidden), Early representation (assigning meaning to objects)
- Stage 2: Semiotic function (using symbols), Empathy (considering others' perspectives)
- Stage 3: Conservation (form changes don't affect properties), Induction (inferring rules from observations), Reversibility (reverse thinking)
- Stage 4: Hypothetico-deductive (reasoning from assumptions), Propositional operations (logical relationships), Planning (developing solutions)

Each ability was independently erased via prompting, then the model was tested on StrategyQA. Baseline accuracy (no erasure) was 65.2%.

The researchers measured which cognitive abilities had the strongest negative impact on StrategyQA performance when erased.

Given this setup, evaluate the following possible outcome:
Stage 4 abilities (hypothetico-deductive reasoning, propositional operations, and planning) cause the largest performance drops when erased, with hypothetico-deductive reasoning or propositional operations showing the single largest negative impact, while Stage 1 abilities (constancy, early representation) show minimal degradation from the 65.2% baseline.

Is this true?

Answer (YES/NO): NO